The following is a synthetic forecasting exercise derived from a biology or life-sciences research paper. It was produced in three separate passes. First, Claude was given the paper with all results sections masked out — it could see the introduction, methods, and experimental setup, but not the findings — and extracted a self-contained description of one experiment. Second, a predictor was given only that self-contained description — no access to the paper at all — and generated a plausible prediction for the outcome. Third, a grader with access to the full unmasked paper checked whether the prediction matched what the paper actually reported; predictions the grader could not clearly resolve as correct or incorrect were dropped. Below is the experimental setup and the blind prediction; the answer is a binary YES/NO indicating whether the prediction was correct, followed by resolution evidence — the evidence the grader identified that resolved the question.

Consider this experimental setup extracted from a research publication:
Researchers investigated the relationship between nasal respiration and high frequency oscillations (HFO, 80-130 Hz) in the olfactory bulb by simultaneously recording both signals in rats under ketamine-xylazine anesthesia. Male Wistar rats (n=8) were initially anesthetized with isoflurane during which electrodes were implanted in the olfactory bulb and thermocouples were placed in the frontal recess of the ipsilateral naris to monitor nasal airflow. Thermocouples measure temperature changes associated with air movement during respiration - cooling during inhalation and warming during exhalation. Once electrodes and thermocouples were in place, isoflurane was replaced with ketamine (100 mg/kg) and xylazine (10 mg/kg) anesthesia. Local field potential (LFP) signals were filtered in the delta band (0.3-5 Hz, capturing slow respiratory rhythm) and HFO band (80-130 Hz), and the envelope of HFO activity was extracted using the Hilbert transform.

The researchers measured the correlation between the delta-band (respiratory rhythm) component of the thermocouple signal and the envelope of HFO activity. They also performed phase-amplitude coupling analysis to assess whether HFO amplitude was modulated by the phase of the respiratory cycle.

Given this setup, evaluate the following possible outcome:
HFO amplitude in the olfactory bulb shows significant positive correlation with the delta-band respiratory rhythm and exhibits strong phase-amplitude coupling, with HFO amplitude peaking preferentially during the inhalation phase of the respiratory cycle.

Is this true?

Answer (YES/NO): NO